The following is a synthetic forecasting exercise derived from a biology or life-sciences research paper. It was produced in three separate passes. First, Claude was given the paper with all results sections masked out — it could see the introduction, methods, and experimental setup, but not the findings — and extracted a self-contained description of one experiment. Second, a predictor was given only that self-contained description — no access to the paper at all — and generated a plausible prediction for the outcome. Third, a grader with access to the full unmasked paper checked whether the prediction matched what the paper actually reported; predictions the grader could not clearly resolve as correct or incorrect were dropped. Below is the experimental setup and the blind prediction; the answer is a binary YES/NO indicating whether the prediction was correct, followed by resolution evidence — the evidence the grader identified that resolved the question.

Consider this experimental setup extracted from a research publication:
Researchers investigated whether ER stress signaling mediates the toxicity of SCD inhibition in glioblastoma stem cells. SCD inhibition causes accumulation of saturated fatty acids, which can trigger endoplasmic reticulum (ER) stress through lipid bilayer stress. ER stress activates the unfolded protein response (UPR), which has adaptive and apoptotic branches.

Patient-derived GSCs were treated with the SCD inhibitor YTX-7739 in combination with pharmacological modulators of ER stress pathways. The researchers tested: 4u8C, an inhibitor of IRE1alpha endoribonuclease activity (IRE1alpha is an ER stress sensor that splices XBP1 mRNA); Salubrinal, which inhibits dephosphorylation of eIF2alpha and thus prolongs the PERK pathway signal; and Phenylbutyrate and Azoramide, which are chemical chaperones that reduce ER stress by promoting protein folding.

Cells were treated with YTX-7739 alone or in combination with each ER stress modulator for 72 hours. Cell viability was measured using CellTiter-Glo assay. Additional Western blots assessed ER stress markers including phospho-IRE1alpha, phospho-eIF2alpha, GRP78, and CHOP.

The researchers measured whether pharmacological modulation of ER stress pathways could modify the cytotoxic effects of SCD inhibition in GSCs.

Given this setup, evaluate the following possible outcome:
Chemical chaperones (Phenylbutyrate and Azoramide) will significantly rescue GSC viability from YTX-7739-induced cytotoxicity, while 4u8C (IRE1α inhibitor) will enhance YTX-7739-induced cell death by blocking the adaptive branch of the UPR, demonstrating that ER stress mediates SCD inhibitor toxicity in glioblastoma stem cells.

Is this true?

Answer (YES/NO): NO